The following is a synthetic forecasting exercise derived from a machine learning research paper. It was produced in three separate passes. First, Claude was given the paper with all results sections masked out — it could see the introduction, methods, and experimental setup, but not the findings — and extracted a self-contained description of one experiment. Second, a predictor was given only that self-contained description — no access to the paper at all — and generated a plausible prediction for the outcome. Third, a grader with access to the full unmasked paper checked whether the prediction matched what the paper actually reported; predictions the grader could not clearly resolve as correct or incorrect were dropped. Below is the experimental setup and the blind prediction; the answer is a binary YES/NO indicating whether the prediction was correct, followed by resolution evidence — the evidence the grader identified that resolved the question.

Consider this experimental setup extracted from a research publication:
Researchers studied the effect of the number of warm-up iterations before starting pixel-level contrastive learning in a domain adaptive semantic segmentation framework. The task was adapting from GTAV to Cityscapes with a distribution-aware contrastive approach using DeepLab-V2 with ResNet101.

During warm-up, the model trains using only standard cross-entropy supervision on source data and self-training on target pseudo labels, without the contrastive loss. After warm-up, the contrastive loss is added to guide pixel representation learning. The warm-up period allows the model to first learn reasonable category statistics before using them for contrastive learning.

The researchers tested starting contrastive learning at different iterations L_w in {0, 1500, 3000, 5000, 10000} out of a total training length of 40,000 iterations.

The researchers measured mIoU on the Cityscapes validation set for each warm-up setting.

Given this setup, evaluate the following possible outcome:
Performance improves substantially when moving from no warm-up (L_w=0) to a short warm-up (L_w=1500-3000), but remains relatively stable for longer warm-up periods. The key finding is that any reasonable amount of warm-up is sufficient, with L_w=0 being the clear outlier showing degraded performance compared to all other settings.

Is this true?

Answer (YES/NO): NO